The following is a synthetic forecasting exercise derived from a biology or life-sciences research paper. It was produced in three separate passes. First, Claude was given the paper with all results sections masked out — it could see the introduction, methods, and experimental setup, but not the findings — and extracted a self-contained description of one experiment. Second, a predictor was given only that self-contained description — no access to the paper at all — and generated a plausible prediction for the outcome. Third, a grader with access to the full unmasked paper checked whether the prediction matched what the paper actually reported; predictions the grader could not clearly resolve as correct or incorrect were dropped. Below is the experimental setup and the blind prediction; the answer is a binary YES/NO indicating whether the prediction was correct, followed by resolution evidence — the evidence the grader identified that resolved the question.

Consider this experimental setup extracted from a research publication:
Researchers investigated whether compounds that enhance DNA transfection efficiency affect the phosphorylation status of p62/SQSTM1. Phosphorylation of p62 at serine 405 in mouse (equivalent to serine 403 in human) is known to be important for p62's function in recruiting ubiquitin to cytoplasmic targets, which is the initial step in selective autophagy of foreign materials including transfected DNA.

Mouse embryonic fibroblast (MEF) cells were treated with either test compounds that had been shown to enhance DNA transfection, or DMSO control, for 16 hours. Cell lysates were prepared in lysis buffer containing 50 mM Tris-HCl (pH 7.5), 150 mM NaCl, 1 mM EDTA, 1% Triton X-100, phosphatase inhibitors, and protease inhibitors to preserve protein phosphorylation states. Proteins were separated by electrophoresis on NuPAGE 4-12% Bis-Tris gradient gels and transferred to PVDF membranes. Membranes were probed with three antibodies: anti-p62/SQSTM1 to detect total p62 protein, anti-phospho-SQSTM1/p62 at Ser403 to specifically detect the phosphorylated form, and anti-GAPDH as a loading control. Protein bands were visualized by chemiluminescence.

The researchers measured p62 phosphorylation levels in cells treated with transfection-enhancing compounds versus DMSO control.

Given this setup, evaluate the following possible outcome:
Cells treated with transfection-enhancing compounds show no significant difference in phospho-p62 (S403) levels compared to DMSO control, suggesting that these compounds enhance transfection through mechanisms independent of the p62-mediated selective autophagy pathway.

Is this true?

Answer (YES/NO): NO